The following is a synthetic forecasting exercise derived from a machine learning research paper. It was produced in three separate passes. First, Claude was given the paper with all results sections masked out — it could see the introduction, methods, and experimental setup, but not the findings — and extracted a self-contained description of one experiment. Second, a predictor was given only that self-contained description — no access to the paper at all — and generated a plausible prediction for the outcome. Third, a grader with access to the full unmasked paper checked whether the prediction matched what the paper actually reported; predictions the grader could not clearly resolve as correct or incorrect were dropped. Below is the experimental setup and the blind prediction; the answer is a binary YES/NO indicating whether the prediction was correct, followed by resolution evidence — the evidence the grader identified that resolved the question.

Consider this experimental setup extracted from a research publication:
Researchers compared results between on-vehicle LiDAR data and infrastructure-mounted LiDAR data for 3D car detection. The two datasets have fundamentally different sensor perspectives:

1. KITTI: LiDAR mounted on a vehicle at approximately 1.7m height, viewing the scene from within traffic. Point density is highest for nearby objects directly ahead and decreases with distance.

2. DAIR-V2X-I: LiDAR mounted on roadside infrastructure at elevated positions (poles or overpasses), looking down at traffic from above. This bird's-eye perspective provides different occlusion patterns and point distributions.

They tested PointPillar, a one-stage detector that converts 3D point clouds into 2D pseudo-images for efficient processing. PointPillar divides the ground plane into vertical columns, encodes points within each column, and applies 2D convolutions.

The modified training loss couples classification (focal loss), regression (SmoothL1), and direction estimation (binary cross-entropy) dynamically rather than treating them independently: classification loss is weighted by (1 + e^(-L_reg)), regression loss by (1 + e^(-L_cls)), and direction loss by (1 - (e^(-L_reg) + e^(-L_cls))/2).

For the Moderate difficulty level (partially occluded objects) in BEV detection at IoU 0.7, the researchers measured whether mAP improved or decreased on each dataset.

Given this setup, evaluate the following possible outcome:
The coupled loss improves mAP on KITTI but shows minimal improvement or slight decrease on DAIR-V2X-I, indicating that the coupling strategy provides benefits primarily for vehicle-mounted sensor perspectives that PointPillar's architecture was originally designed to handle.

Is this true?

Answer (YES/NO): YES